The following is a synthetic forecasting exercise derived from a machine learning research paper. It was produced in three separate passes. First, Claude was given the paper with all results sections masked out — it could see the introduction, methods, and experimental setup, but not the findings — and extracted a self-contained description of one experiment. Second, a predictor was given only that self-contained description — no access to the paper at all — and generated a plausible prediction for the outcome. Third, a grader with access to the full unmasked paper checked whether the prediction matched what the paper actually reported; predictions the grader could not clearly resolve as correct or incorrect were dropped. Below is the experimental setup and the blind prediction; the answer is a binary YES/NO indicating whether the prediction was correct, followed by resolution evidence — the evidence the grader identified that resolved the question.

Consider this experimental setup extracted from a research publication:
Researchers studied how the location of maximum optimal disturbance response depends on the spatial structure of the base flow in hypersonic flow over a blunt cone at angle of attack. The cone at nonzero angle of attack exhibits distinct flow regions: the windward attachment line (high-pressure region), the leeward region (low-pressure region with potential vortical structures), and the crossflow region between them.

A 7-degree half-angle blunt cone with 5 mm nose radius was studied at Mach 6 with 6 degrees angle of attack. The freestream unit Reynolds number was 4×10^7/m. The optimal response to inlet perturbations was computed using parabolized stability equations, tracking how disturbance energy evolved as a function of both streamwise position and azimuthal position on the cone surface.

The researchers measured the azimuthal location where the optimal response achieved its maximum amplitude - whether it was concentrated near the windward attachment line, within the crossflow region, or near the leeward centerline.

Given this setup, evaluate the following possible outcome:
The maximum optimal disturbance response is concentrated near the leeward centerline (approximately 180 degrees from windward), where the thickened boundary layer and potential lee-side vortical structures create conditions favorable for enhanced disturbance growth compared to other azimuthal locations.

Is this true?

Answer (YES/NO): NO